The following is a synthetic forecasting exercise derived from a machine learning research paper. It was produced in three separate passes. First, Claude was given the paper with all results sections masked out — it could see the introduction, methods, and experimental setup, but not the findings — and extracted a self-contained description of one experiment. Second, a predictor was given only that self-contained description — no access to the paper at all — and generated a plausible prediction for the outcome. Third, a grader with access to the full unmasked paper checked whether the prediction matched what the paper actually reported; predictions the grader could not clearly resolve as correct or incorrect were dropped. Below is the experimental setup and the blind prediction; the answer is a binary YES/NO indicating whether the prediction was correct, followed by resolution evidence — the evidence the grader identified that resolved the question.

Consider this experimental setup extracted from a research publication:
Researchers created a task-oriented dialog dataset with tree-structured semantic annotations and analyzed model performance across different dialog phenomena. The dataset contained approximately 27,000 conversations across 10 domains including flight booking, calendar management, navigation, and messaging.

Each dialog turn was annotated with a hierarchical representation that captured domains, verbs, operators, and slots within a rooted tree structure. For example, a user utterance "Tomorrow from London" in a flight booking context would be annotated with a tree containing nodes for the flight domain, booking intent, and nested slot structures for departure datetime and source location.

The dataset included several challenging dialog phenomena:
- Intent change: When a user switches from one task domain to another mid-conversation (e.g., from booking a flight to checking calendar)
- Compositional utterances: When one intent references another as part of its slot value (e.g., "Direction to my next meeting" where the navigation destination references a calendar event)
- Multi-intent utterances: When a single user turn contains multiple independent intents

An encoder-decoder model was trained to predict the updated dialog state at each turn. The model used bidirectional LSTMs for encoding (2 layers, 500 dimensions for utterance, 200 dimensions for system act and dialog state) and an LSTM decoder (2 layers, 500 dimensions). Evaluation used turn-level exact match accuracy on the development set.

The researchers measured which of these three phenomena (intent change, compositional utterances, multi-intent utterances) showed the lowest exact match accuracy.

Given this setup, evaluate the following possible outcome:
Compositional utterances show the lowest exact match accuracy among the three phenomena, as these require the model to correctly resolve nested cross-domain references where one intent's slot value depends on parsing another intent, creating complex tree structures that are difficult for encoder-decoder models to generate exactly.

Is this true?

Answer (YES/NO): NO